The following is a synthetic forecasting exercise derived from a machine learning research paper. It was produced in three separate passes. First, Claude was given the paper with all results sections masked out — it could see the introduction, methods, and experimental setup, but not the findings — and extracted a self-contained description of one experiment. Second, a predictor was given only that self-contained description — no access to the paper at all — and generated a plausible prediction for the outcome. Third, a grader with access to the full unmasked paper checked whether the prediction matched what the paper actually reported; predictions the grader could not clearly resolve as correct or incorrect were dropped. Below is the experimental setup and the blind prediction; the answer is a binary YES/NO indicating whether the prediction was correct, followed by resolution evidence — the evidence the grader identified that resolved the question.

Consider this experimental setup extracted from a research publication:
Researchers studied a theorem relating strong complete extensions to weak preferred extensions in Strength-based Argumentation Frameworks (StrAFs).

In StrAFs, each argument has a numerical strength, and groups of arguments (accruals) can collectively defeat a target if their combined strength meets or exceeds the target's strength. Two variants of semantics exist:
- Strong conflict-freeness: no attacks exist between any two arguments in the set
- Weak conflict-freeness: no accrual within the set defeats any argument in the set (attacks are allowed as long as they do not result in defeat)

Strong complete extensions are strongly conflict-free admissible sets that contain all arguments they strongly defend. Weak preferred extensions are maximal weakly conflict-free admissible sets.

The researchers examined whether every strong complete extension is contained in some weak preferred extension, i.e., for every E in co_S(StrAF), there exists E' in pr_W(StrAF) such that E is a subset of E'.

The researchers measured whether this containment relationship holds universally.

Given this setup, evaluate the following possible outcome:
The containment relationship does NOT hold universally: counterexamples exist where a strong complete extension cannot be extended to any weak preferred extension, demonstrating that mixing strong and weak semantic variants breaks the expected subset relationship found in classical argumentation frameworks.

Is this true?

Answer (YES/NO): NO